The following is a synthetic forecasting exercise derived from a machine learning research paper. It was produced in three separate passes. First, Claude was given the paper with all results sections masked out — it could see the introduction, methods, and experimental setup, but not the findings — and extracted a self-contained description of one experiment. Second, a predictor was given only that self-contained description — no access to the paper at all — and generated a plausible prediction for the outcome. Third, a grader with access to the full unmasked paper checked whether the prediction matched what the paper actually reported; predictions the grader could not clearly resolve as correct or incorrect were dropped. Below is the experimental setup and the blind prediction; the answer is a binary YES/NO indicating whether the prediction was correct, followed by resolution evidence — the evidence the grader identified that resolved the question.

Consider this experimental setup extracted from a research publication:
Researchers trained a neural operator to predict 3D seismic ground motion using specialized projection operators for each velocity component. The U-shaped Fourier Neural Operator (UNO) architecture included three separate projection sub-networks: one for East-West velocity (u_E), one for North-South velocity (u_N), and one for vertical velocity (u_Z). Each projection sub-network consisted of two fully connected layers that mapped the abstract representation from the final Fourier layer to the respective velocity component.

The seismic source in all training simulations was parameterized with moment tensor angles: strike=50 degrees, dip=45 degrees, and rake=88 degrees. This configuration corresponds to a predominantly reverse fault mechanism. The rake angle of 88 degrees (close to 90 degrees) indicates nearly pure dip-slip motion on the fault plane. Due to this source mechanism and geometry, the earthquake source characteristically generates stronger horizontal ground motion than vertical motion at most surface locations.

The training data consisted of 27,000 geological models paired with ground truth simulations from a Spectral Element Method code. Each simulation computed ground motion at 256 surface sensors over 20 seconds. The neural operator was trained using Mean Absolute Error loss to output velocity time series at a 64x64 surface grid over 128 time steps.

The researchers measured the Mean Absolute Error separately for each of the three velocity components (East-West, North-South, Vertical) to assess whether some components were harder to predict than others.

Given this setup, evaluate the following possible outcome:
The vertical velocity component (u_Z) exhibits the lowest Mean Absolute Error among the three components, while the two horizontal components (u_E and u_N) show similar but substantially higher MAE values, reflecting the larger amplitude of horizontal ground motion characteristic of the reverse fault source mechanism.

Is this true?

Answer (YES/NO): NO